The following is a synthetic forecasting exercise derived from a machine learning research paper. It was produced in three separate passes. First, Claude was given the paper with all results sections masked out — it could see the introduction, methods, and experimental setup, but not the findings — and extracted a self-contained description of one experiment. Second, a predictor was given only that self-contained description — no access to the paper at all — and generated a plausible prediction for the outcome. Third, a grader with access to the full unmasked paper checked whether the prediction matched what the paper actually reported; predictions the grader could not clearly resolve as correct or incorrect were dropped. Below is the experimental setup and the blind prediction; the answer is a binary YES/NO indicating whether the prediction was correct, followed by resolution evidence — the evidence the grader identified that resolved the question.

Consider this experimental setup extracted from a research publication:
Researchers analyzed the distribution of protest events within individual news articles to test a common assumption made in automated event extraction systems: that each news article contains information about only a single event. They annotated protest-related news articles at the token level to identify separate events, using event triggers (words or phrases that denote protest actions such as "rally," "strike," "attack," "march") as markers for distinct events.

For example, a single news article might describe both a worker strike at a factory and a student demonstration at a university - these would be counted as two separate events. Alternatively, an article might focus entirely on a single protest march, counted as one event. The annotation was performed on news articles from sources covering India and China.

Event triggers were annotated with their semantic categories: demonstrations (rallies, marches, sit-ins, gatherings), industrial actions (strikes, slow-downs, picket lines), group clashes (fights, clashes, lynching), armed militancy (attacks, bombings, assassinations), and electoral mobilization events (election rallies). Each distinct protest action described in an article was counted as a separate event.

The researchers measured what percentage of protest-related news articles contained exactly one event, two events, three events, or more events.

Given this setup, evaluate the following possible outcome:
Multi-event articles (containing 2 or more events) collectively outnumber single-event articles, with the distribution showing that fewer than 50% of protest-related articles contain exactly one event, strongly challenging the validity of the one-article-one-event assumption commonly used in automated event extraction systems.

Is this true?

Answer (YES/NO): NO